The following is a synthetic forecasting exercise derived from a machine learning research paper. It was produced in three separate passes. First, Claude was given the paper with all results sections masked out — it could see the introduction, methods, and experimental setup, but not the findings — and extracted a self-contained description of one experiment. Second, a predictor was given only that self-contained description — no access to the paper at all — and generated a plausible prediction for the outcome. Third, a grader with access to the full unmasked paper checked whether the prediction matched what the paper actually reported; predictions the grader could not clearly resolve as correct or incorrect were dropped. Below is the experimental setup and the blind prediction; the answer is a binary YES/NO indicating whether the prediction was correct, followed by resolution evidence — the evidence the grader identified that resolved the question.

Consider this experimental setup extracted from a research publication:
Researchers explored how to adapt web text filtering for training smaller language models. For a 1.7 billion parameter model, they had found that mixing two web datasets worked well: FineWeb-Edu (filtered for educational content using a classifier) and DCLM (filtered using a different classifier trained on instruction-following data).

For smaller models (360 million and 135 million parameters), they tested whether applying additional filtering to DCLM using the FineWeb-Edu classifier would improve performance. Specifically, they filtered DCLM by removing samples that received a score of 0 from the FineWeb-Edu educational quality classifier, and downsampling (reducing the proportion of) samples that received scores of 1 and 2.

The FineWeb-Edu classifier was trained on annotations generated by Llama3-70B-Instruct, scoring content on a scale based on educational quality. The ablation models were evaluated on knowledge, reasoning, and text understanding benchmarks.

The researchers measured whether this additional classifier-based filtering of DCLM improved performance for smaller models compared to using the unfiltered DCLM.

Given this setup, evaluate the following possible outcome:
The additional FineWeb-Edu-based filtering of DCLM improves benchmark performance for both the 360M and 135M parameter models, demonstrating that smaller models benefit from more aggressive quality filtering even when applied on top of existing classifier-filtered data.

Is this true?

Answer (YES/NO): YES